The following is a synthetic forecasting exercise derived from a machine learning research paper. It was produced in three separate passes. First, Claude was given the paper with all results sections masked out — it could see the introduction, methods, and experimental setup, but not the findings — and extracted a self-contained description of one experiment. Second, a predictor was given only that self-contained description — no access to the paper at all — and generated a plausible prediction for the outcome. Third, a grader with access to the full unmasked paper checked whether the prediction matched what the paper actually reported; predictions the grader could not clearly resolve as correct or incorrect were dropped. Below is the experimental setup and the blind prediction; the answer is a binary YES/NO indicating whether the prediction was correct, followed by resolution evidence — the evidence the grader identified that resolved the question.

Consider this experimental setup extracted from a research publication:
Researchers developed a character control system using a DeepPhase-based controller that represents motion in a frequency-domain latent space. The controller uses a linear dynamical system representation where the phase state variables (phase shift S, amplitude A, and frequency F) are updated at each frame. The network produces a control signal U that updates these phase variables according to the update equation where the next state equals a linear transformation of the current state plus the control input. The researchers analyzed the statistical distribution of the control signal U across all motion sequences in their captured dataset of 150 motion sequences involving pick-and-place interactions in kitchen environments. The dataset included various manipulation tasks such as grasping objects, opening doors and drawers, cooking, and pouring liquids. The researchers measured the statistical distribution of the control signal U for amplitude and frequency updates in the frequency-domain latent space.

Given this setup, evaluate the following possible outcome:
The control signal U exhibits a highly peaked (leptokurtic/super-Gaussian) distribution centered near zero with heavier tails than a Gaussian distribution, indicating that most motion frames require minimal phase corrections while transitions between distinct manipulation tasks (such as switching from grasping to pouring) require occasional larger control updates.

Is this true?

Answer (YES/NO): NO